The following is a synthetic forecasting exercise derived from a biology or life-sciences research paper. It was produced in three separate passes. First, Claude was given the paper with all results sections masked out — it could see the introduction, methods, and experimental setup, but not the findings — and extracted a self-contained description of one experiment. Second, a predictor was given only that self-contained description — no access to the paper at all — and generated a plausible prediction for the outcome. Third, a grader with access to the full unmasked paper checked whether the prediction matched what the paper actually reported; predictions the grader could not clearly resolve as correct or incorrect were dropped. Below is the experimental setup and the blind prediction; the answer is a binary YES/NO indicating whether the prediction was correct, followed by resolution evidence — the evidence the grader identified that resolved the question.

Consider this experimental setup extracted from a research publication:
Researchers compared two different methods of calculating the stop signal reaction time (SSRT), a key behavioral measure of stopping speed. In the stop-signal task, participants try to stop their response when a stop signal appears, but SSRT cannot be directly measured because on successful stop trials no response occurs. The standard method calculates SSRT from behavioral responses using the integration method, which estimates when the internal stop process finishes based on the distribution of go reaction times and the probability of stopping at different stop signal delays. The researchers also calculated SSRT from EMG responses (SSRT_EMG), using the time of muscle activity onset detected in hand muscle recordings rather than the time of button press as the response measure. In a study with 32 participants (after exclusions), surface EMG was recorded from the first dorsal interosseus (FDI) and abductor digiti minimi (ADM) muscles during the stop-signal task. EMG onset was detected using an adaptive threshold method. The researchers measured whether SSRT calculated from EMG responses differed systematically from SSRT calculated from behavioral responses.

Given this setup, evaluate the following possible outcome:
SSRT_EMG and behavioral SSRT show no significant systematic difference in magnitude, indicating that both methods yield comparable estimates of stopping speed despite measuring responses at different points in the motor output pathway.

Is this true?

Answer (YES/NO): NO